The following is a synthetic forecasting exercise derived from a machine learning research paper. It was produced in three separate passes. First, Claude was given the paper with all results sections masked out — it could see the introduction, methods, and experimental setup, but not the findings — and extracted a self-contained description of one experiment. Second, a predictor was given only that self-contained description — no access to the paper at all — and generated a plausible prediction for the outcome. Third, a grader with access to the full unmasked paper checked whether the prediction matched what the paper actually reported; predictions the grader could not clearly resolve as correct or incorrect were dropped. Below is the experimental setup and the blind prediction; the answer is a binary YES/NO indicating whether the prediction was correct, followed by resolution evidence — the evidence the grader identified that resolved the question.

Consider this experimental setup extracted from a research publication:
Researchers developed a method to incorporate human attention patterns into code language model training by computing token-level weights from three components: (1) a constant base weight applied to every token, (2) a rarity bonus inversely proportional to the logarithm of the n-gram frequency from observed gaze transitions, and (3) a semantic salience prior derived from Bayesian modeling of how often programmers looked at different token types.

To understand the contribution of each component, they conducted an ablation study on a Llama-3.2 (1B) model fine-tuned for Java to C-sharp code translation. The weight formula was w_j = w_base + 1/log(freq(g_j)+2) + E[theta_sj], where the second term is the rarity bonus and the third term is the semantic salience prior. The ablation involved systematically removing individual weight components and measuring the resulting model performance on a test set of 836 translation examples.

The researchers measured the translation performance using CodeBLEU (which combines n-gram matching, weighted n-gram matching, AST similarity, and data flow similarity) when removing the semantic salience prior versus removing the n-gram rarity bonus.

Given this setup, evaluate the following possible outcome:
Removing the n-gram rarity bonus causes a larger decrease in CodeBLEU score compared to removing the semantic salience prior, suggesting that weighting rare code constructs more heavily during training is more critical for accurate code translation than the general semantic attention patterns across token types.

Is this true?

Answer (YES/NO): YES